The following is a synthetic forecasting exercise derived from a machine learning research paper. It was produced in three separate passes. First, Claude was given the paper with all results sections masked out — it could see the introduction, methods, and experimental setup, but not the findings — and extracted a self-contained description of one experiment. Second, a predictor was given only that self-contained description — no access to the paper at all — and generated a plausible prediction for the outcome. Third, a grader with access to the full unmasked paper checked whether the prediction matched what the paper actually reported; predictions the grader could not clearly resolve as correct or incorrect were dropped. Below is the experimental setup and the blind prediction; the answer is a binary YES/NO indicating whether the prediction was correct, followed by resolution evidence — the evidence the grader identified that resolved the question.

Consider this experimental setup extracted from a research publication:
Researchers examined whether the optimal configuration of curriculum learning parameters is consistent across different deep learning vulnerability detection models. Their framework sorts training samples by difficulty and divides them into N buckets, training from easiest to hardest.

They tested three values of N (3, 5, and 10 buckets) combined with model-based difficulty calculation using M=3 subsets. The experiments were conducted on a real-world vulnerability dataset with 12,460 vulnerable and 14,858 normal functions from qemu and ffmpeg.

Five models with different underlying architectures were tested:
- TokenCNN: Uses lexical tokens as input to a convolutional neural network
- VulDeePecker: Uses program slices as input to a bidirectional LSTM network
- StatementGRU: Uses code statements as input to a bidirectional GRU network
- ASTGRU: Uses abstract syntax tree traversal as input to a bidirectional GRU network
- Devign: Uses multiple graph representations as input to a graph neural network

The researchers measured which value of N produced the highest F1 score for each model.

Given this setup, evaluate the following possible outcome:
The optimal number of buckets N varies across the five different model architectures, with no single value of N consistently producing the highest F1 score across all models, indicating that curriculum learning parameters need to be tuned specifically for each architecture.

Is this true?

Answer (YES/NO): YES